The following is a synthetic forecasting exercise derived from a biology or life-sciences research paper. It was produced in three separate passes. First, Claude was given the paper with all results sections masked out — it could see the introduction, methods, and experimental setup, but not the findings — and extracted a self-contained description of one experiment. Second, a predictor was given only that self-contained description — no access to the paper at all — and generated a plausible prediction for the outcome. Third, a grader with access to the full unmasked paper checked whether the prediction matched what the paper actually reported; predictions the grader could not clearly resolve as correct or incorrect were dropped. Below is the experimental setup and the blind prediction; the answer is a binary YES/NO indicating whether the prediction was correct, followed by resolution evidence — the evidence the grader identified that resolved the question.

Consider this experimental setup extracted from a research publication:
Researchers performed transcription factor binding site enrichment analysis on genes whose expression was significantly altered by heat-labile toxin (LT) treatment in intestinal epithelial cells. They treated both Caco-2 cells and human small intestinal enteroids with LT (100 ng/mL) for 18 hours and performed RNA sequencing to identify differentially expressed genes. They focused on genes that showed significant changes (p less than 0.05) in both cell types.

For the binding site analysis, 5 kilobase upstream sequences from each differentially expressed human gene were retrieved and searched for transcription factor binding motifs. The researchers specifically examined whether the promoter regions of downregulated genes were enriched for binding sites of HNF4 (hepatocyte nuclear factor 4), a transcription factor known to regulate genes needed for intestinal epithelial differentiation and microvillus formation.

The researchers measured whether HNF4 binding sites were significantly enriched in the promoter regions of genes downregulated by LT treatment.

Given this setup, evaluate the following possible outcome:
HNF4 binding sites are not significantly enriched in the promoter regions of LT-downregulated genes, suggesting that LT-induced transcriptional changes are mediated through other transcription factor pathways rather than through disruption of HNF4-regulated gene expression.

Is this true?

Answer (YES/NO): NO